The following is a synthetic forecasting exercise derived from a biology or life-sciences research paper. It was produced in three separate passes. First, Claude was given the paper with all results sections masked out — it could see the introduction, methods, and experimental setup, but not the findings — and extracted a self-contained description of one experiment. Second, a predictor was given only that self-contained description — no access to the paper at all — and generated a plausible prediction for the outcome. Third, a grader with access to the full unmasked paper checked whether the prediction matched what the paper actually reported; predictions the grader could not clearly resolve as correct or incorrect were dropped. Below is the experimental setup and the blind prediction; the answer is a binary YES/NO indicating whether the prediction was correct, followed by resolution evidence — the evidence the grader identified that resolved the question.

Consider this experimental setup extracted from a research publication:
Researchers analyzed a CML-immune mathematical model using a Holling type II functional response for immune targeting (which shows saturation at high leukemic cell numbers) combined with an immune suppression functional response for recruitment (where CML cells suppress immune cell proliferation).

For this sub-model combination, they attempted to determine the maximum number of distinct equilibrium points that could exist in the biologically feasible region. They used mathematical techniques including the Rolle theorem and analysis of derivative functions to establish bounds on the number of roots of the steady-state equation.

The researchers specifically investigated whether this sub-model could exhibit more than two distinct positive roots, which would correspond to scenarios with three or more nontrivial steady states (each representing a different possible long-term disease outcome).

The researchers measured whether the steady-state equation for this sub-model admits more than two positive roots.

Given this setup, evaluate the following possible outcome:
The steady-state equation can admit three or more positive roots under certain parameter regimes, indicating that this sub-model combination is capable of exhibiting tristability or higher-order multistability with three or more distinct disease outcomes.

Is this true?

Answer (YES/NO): NO